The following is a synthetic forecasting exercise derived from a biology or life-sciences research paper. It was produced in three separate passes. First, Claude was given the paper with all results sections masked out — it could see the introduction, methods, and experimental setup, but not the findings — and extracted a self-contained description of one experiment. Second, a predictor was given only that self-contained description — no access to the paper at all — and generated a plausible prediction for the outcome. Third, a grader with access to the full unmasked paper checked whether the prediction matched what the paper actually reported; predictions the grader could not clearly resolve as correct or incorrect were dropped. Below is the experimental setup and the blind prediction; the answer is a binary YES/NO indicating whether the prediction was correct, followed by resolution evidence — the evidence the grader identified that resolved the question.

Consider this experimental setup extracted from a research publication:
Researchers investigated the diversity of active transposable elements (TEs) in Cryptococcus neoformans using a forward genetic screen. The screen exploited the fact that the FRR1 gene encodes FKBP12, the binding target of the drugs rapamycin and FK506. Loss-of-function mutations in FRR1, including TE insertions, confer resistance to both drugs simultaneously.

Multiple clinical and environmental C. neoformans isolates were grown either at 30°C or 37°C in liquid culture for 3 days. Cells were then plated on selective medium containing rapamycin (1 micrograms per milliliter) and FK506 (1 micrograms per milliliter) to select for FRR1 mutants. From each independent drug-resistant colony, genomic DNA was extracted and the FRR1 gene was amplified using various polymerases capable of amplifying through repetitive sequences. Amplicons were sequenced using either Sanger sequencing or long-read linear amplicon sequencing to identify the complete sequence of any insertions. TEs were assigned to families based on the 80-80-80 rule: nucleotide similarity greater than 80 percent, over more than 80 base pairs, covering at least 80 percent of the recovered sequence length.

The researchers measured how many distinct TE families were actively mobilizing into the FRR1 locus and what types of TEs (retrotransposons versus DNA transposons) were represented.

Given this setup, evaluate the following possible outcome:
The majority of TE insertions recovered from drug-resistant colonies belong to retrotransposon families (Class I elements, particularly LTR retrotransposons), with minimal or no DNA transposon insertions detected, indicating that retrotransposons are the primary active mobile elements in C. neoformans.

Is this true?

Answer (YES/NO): NO